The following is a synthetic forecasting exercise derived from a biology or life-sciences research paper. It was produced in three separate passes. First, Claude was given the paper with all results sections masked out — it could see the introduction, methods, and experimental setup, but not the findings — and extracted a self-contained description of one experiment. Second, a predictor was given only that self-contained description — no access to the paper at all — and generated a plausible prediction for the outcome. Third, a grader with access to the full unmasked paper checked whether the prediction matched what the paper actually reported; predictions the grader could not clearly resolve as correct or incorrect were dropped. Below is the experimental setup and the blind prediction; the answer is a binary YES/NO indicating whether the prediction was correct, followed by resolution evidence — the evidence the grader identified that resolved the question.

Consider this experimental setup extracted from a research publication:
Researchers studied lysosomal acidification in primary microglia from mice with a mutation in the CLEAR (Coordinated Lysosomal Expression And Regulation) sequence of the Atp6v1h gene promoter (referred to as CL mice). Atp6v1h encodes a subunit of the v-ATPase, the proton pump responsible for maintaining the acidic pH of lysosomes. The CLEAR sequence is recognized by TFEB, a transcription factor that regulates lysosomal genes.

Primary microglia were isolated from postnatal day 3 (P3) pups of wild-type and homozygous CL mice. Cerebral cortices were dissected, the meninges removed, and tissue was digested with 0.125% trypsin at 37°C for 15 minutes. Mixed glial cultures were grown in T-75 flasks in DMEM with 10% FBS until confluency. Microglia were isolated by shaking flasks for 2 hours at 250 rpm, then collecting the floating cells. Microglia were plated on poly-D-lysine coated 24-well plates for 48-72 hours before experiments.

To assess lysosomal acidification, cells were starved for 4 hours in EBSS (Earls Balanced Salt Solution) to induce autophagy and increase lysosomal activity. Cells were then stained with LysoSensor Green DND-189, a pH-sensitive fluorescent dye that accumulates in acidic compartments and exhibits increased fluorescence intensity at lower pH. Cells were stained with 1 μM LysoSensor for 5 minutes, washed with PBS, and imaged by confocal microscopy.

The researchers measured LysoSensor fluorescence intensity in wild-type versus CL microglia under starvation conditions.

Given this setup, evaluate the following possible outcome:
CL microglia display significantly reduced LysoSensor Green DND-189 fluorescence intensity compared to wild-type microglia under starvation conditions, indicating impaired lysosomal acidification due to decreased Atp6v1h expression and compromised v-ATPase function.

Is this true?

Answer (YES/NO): YES